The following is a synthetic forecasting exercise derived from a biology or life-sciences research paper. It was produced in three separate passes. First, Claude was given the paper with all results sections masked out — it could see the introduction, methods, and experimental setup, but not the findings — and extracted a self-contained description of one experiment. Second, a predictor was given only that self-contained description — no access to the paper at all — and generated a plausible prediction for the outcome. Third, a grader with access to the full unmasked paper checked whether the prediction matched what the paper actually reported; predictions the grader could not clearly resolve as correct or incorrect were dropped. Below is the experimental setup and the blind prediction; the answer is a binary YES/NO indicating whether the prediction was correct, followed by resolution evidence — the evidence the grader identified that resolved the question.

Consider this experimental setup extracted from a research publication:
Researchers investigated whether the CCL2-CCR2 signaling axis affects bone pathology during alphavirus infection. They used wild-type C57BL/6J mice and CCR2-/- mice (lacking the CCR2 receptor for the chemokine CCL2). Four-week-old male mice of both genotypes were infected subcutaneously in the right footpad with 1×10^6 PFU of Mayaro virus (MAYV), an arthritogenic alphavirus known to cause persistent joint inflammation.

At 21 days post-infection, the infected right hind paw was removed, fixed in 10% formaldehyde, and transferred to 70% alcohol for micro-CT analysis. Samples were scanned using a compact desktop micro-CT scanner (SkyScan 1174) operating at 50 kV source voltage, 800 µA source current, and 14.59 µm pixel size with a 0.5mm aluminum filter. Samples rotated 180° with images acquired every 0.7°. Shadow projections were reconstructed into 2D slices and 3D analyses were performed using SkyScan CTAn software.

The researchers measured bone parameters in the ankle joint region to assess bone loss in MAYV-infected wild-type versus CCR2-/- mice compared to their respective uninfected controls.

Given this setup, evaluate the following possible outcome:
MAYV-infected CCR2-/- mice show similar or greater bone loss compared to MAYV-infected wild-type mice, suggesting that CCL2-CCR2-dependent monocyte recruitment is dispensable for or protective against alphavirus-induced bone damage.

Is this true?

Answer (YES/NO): NO